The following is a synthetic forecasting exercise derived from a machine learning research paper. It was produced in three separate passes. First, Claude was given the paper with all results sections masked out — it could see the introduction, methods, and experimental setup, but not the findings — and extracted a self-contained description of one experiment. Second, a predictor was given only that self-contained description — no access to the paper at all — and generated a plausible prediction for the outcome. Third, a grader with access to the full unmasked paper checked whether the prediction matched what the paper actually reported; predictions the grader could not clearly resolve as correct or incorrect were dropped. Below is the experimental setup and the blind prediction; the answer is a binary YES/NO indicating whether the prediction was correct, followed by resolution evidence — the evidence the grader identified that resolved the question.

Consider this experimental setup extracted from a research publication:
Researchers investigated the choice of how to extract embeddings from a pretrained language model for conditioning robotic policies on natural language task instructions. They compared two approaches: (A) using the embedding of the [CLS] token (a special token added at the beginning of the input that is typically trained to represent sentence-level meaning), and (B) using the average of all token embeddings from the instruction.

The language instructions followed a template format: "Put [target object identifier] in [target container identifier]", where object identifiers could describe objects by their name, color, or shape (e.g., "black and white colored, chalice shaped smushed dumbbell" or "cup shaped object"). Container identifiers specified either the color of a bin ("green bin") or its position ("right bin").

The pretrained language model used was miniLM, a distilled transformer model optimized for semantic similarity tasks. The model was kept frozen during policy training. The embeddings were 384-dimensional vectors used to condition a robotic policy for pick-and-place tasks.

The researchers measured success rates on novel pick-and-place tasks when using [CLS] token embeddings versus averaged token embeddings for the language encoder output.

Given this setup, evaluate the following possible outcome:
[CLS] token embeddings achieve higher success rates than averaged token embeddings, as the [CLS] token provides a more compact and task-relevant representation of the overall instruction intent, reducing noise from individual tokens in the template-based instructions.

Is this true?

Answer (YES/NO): NO